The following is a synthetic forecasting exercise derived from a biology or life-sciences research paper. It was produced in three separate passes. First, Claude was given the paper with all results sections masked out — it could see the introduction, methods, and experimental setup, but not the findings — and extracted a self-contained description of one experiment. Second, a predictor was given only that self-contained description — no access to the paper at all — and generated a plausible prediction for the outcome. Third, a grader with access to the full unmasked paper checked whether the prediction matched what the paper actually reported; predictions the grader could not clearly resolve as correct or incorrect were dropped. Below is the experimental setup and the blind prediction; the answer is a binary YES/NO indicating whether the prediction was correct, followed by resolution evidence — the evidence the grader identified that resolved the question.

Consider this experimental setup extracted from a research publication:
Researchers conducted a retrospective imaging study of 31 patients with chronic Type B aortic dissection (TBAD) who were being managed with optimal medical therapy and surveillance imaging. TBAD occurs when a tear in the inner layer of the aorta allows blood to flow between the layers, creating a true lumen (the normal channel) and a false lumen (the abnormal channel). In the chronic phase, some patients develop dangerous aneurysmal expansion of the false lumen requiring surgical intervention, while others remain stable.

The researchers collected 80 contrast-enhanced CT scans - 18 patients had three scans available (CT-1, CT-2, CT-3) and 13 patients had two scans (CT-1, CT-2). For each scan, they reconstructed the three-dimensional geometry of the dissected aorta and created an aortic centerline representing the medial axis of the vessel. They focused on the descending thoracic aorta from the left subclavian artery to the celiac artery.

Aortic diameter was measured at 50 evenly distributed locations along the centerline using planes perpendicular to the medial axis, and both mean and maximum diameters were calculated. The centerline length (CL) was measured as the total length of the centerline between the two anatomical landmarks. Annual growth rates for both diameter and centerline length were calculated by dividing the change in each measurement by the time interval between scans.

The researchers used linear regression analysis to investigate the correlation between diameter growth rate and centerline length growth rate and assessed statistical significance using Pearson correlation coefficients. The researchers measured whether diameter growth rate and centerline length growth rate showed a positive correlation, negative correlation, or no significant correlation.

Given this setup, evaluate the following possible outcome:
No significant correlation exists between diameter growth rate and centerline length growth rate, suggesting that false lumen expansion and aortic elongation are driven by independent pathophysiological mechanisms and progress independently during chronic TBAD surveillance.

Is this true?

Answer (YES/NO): NO